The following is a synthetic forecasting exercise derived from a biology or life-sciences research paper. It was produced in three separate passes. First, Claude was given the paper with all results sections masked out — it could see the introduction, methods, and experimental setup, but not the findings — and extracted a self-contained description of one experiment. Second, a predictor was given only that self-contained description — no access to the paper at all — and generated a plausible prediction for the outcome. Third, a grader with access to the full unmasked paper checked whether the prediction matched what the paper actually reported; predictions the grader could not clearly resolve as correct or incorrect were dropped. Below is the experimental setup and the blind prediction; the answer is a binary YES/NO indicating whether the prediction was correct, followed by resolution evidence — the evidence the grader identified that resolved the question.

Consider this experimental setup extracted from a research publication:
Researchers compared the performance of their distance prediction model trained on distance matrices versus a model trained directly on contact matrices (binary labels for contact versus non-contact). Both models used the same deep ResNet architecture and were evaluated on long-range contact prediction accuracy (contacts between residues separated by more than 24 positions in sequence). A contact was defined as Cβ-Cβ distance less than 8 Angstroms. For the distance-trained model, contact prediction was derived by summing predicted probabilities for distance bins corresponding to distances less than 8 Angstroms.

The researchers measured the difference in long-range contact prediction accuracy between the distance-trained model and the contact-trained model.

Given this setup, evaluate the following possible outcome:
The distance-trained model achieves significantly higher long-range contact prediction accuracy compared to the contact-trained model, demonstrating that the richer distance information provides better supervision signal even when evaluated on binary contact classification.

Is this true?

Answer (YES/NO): YES